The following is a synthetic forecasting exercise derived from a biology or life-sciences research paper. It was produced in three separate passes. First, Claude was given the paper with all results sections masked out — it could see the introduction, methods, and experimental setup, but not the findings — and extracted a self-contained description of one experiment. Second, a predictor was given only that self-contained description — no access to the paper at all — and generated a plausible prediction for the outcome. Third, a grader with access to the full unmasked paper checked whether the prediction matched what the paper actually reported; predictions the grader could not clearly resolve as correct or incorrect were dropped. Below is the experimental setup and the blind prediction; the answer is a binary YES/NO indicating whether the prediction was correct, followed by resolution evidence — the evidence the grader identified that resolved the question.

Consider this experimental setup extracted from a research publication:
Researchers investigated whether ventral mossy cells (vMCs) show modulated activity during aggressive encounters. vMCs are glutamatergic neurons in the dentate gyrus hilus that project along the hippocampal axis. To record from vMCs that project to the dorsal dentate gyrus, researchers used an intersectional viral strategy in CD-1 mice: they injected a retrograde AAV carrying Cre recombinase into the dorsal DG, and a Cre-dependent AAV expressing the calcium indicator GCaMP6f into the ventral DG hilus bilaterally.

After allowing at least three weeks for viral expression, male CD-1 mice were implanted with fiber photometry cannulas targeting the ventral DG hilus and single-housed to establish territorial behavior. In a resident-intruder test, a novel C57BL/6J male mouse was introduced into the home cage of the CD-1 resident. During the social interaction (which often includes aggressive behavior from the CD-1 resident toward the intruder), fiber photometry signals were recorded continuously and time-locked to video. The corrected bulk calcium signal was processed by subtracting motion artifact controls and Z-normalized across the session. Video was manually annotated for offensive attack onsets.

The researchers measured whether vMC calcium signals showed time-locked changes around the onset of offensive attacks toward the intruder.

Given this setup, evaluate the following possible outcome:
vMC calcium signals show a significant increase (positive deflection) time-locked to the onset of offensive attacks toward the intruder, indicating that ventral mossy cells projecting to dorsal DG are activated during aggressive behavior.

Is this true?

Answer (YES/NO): NO